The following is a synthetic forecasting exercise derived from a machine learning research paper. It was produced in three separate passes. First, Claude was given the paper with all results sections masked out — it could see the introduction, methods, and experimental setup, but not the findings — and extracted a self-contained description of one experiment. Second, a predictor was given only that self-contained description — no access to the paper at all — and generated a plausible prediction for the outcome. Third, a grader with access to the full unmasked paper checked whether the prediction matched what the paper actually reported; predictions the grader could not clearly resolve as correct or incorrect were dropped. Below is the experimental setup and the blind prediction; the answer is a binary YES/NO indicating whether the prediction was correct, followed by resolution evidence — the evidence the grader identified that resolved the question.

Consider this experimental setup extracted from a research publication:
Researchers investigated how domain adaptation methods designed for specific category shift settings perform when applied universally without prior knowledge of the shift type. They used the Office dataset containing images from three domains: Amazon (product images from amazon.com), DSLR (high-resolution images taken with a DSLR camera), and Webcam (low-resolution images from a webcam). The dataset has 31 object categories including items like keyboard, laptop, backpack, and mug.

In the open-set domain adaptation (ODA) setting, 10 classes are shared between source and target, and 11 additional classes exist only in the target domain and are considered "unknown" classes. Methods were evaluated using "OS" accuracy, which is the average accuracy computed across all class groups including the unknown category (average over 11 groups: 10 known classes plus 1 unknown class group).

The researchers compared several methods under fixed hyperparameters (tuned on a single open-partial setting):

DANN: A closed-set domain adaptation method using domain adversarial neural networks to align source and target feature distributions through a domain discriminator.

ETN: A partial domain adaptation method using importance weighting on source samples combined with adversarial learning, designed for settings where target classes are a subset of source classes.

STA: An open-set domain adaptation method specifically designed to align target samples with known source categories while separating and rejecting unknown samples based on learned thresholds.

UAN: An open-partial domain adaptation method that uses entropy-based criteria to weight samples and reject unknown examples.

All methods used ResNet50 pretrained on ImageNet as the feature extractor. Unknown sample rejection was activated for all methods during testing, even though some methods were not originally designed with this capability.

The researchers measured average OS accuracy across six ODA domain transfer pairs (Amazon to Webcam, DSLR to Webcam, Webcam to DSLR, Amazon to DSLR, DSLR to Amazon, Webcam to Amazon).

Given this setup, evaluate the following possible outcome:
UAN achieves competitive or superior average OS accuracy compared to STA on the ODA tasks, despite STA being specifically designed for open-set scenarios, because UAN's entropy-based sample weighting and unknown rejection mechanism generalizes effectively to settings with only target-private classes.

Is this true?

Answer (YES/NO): NO